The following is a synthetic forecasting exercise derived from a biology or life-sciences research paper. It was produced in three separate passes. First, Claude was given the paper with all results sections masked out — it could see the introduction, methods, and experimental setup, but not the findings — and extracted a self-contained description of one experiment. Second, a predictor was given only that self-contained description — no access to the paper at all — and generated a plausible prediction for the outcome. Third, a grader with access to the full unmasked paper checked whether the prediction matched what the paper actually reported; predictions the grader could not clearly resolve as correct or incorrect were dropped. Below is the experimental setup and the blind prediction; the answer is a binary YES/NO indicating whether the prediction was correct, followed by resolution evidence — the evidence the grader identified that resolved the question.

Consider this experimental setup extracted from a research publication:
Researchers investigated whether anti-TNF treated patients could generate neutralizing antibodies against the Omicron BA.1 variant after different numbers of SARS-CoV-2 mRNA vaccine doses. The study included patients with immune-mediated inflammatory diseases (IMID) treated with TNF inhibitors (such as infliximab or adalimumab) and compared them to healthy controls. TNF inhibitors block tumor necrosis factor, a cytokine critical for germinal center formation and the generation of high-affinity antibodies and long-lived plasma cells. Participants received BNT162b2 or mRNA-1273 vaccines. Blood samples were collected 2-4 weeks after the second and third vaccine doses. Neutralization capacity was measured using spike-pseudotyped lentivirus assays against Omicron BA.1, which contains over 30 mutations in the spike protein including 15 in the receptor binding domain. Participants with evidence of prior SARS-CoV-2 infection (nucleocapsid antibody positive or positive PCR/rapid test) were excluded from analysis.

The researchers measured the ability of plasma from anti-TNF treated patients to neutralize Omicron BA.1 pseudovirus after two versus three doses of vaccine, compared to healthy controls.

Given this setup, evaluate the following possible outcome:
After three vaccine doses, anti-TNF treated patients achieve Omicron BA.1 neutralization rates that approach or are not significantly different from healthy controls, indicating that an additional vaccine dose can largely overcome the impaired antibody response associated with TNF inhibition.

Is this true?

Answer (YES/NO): NO